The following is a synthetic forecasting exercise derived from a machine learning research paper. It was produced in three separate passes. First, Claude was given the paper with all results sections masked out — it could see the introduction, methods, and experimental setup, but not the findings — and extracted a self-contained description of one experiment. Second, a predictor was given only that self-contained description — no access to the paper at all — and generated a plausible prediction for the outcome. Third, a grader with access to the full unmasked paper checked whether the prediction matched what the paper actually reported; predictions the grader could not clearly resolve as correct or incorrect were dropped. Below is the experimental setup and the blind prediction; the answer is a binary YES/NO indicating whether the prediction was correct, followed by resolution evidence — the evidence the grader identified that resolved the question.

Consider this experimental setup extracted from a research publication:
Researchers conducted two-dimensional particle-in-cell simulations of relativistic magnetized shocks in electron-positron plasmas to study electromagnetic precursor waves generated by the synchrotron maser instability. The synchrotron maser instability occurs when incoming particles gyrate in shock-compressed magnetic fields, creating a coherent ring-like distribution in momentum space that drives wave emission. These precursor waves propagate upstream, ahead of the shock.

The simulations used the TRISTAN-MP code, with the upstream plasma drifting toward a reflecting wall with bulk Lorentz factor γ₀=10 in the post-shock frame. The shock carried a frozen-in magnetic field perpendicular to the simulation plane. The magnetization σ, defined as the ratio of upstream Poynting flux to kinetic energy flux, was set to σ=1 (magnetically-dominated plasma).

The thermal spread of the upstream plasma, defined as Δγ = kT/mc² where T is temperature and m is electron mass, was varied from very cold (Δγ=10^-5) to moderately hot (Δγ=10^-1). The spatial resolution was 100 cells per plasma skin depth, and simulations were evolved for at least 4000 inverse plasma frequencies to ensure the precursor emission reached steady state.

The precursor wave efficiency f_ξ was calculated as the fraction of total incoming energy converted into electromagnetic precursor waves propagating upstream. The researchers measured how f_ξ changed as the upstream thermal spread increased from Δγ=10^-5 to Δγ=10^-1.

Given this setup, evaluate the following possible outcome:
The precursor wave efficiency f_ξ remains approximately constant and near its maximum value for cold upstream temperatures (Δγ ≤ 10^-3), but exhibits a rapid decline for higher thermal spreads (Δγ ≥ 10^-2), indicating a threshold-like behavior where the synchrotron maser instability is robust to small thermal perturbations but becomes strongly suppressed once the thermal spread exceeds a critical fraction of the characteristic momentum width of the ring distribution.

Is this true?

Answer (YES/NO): NO